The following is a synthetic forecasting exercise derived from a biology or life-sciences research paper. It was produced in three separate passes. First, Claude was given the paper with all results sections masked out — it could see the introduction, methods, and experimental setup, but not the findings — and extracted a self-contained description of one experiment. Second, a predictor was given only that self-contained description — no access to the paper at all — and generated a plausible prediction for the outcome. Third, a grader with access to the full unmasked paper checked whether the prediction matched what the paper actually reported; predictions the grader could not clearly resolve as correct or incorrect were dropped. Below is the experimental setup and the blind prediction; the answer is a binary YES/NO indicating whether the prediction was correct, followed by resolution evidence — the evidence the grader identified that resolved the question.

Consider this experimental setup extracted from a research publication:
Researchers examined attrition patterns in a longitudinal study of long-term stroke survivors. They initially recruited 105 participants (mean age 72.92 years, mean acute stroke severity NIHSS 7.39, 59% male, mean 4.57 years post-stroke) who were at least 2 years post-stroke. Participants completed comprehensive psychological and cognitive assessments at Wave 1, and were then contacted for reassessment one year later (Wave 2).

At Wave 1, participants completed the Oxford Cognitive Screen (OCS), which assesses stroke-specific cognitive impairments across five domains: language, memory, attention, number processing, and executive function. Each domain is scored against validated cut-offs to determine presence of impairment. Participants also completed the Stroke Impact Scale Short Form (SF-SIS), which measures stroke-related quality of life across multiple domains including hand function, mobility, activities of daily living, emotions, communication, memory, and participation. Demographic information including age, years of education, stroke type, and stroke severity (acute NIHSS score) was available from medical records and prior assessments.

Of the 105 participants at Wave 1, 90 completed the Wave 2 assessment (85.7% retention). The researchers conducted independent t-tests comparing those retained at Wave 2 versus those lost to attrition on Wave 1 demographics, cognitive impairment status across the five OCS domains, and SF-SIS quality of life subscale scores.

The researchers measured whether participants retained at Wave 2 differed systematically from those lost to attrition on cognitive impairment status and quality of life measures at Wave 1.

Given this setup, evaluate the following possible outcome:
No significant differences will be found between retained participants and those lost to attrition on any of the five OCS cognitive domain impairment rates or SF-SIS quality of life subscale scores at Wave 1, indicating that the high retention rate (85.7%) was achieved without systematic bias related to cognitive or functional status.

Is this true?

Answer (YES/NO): NO